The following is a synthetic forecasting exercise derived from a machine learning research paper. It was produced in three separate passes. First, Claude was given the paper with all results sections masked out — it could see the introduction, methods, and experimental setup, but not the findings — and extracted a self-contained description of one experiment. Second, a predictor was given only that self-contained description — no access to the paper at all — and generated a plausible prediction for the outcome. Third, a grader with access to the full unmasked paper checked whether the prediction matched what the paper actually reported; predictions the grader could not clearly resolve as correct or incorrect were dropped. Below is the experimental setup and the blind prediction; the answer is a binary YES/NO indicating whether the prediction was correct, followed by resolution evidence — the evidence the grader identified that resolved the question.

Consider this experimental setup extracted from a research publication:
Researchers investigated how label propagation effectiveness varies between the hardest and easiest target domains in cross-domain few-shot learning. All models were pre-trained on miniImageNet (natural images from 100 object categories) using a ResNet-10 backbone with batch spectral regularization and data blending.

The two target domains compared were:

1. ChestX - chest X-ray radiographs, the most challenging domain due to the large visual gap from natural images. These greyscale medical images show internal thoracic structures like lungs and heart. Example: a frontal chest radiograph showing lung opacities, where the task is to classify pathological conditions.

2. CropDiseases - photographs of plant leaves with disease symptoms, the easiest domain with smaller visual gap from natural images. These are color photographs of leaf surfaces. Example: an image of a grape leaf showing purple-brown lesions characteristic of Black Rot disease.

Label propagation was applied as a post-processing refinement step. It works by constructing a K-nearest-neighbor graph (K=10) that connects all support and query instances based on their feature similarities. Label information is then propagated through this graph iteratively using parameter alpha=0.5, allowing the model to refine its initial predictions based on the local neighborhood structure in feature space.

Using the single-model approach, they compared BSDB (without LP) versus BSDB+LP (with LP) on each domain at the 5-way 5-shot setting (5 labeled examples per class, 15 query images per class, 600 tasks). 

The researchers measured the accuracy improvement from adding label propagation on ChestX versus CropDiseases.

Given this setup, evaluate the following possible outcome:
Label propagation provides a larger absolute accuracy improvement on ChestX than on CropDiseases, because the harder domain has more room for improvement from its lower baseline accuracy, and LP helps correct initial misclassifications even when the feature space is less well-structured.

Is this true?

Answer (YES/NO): NO